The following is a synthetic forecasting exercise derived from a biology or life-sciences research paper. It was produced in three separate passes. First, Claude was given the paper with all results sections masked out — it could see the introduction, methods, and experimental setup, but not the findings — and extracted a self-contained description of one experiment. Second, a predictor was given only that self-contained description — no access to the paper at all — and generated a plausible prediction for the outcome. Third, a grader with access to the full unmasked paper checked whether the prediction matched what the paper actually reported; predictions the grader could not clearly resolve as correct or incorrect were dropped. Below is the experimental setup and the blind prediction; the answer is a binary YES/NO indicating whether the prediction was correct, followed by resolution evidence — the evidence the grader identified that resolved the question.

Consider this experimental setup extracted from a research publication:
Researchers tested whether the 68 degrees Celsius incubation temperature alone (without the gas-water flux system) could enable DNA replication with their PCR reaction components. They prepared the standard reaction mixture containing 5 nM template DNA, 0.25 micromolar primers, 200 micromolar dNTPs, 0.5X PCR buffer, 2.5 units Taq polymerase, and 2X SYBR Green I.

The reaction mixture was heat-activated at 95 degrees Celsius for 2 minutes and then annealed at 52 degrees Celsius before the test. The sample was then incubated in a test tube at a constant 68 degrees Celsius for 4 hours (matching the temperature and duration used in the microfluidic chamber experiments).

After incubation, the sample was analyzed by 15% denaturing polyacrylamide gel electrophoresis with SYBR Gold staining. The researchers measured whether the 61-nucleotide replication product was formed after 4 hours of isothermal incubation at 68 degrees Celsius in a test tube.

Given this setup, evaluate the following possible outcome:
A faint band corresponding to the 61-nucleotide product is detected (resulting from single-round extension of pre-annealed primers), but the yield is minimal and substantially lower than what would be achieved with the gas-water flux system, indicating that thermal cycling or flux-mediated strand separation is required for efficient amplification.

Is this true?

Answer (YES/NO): NO